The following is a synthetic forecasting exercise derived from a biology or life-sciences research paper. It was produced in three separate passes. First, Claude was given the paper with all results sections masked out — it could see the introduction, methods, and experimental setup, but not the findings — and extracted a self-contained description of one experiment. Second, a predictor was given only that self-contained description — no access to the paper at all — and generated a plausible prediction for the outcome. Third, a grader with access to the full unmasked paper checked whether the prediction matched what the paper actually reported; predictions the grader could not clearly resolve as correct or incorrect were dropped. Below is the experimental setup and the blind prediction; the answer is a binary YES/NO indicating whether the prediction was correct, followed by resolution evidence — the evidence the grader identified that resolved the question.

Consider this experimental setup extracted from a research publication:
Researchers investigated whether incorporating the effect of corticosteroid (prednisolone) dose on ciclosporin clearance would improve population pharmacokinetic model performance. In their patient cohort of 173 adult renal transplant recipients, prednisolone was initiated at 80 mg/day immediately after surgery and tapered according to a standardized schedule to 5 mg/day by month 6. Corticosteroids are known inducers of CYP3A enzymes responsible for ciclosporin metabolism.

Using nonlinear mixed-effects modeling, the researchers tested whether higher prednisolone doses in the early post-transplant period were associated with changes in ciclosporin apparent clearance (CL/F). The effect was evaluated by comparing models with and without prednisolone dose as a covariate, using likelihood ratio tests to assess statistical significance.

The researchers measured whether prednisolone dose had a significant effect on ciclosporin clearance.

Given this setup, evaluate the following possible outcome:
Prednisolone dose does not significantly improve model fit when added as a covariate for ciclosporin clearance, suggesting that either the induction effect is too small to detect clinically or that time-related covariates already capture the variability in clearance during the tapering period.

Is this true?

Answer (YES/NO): YES